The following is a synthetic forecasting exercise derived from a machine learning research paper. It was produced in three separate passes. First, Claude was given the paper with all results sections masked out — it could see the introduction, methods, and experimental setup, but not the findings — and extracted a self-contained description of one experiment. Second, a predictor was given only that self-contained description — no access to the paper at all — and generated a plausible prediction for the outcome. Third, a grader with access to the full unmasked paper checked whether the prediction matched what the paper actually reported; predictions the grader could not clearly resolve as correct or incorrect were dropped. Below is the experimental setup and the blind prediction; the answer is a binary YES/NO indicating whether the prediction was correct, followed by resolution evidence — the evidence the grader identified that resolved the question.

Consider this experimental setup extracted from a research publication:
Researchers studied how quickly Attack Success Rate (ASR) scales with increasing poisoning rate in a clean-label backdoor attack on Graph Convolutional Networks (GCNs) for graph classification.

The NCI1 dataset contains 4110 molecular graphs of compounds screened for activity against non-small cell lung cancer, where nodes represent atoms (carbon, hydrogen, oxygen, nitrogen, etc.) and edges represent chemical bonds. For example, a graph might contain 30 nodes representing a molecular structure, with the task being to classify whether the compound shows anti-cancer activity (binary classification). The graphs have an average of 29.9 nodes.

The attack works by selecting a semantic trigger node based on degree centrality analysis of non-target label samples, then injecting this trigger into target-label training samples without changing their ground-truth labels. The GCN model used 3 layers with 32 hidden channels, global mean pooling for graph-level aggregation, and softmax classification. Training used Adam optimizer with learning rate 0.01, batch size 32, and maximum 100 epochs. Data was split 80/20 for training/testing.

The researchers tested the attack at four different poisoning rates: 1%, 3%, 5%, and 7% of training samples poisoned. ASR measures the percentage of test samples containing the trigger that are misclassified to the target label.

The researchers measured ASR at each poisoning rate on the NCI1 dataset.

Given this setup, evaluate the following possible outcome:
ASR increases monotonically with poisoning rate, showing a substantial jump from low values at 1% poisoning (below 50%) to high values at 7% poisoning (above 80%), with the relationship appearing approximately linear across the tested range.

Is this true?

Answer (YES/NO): NO